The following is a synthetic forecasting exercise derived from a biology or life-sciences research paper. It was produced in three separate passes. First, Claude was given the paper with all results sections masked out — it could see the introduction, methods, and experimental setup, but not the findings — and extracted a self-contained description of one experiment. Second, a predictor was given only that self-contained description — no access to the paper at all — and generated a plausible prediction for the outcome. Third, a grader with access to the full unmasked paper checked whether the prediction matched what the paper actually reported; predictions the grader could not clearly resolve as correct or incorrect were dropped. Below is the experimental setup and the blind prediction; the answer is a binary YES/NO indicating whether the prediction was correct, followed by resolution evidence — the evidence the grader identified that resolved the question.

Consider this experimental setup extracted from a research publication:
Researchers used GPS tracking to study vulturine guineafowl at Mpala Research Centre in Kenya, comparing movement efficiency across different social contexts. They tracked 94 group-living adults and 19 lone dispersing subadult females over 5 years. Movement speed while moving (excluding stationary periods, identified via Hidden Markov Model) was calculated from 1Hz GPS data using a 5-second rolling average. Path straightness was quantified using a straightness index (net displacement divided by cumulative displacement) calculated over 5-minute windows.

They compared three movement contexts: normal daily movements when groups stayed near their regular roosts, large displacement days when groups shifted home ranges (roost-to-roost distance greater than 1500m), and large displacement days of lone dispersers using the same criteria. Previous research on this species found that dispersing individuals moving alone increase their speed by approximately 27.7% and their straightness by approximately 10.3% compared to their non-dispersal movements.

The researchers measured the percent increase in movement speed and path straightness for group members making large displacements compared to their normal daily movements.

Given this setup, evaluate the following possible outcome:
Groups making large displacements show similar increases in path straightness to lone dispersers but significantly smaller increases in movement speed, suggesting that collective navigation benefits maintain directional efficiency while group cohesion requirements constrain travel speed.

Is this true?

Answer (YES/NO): YES